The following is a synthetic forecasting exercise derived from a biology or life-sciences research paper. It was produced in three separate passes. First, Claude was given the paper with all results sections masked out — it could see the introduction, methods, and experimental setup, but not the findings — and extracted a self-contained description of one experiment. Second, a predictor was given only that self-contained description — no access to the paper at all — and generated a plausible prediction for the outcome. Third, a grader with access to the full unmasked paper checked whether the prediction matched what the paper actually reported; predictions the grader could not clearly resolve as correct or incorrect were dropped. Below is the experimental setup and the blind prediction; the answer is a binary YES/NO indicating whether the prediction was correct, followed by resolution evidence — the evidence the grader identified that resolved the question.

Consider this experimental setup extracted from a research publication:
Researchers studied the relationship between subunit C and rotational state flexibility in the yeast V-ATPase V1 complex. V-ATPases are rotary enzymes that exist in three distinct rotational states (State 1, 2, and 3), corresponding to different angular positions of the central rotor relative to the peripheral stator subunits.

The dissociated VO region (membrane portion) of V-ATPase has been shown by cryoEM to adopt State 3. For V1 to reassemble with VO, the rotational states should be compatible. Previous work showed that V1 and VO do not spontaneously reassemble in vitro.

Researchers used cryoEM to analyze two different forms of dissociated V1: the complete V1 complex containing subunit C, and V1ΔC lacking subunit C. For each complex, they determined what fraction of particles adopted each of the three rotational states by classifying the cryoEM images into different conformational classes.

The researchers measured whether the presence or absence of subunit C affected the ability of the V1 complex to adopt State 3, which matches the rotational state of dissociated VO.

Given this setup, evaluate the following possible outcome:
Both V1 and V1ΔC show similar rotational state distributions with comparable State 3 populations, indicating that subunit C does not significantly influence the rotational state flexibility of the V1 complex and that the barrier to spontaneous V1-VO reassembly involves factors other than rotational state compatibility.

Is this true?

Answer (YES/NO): NO